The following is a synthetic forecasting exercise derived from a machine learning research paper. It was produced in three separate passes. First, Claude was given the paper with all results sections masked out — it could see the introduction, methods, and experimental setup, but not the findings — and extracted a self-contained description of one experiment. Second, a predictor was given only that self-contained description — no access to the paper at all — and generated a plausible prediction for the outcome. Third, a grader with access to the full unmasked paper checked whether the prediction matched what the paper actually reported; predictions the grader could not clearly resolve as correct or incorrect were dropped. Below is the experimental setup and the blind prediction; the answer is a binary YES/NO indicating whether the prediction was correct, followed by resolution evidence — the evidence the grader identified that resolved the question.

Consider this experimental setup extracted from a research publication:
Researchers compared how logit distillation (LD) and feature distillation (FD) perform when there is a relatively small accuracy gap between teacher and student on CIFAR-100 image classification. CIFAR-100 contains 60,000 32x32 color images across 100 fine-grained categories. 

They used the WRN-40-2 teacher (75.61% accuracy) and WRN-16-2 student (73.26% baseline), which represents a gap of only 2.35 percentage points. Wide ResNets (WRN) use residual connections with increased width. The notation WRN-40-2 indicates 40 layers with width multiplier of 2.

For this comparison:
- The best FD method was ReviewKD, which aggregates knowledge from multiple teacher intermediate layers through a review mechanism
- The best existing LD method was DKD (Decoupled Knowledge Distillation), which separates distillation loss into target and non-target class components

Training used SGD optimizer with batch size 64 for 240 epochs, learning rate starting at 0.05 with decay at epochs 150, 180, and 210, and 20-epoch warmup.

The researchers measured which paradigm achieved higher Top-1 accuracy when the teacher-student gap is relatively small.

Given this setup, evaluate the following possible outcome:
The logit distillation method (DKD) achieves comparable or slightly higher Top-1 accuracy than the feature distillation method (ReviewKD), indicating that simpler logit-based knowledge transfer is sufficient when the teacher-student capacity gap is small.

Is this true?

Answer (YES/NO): NO